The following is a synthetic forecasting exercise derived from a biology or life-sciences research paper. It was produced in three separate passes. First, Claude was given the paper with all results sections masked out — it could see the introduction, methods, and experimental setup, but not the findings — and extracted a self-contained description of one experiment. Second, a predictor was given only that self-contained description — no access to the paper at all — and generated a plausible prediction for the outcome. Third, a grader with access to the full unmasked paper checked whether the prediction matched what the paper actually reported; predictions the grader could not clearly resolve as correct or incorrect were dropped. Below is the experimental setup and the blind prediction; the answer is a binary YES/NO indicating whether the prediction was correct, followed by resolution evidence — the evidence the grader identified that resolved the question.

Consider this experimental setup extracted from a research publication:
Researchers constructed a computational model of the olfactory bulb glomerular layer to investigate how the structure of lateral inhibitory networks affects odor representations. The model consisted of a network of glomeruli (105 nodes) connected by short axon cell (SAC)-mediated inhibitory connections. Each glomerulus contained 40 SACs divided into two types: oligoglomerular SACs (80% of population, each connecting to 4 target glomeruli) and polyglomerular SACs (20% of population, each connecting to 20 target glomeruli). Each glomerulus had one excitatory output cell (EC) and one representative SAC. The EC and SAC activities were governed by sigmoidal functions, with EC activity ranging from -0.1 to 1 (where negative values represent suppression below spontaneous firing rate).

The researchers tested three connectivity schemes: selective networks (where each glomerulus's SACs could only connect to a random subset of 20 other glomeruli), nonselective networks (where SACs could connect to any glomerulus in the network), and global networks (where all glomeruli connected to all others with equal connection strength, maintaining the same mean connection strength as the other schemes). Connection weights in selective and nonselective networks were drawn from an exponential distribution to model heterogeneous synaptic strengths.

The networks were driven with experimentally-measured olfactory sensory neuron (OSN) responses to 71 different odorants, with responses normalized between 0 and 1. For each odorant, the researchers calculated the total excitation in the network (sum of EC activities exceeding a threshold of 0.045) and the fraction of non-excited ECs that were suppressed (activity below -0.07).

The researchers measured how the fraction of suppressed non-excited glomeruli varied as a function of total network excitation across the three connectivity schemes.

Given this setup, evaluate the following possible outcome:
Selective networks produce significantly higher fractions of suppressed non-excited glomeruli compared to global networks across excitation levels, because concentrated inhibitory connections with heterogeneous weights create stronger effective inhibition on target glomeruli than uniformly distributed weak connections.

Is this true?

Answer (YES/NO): NO